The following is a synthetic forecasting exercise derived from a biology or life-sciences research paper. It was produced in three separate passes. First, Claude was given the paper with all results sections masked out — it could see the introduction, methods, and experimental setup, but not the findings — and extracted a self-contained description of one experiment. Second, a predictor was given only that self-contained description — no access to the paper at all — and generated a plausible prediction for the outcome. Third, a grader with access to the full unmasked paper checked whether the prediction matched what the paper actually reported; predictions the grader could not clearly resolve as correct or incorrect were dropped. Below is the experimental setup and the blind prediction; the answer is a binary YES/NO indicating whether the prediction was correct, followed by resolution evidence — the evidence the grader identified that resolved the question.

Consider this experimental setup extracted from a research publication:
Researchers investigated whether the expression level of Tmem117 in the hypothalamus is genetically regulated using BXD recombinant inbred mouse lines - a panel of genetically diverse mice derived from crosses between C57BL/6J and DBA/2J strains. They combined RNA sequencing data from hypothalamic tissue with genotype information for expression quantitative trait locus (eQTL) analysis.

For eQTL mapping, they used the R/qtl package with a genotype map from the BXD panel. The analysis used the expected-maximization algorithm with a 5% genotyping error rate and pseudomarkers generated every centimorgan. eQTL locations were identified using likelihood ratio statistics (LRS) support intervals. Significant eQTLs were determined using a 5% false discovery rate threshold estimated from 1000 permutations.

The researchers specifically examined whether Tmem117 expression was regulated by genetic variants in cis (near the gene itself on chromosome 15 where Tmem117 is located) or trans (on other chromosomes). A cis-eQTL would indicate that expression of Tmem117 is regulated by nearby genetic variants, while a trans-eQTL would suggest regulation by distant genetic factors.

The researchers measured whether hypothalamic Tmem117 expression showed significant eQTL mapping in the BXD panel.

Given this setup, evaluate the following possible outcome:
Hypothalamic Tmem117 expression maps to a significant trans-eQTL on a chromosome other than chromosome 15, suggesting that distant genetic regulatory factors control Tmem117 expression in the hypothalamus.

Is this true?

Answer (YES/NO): NO